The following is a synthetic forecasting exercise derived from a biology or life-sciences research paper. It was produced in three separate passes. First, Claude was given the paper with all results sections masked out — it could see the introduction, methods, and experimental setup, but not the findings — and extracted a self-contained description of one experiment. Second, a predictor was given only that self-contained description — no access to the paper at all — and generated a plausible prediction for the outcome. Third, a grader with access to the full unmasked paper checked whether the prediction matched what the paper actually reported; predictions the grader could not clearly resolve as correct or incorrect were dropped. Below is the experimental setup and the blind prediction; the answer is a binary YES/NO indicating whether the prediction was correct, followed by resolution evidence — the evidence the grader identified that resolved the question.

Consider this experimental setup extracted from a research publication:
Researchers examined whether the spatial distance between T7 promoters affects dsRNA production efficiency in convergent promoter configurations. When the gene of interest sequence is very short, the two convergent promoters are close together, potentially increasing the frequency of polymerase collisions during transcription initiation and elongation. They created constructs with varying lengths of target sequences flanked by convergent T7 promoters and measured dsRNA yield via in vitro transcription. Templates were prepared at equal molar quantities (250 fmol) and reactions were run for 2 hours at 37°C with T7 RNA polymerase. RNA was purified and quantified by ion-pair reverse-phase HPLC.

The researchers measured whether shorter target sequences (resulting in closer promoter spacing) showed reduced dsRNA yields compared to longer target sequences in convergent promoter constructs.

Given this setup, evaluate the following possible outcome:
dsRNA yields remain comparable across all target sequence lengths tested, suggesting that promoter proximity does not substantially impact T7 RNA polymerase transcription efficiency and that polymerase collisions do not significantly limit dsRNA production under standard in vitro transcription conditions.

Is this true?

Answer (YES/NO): NO